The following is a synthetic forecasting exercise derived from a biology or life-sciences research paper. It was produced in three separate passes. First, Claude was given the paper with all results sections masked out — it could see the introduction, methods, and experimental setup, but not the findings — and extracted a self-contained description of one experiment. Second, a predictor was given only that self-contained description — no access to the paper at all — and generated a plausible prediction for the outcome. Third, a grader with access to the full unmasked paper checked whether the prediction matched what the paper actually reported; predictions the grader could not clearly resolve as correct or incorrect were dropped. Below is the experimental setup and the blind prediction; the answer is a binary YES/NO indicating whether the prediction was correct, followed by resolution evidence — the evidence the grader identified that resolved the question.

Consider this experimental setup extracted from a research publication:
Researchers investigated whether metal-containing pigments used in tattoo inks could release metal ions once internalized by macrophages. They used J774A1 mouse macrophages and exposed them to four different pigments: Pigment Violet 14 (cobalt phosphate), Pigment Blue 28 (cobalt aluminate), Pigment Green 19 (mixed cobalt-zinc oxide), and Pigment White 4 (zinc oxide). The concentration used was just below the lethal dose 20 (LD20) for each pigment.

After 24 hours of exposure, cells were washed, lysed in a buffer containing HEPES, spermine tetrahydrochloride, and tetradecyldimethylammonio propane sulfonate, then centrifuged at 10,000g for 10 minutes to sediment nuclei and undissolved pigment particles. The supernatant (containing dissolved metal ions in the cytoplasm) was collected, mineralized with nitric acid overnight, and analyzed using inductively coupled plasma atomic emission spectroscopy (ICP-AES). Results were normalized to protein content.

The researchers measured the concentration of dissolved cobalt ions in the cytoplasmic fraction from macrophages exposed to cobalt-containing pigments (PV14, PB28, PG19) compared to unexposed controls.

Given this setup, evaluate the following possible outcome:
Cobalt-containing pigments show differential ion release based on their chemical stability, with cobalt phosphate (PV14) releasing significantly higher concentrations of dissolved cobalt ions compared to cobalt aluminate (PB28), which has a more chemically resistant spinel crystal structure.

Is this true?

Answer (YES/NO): YES